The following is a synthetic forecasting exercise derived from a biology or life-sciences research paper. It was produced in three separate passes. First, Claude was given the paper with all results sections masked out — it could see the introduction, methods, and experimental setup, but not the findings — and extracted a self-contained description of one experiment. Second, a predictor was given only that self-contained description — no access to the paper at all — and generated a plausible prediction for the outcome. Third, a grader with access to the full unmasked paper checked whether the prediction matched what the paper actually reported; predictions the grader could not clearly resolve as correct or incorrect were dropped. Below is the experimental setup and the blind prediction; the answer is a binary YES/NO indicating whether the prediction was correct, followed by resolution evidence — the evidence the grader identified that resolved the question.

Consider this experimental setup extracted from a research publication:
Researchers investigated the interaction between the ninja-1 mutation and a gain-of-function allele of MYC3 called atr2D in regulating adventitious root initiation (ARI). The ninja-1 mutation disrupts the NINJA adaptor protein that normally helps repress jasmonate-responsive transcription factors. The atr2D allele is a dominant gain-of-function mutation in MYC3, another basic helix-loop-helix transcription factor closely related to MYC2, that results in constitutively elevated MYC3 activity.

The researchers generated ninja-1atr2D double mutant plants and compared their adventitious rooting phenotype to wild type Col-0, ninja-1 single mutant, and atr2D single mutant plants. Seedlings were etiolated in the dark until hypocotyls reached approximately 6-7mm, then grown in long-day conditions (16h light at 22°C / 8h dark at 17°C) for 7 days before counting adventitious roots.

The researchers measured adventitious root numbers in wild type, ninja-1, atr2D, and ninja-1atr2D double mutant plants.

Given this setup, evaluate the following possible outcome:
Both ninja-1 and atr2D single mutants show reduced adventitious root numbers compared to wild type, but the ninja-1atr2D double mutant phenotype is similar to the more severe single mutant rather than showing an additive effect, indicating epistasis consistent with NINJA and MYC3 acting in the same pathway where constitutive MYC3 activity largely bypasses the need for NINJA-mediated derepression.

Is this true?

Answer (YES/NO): NO